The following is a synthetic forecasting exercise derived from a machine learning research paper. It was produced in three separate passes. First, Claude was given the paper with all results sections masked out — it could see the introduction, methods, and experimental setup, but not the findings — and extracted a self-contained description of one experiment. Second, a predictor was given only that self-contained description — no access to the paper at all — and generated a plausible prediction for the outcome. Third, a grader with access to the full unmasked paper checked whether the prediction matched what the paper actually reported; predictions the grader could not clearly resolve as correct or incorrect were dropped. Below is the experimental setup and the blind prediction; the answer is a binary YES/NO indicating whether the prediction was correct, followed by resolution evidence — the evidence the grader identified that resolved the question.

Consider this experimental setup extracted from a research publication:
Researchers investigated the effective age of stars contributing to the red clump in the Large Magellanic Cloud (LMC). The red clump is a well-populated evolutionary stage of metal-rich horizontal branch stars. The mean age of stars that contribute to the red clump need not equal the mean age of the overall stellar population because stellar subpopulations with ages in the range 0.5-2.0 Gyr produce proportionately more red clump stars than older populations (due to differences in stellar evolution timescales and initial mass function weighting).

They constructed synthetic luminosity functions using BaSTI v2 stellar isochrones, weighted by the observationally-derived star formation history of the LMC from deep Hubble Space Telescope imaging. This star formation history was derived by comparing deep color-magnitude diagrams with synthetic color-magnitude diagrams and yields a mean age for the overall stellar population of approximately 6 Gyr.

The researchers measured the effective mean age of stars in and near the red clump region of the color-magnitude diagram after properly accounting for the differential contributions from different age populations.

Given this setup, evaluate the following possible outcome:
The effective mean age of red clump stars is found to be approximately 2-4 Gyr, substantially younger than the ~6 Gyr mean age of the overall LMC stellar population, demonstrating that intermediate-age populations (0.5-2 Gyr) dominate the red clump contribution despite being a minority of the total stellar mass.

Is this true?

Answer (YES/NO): YES